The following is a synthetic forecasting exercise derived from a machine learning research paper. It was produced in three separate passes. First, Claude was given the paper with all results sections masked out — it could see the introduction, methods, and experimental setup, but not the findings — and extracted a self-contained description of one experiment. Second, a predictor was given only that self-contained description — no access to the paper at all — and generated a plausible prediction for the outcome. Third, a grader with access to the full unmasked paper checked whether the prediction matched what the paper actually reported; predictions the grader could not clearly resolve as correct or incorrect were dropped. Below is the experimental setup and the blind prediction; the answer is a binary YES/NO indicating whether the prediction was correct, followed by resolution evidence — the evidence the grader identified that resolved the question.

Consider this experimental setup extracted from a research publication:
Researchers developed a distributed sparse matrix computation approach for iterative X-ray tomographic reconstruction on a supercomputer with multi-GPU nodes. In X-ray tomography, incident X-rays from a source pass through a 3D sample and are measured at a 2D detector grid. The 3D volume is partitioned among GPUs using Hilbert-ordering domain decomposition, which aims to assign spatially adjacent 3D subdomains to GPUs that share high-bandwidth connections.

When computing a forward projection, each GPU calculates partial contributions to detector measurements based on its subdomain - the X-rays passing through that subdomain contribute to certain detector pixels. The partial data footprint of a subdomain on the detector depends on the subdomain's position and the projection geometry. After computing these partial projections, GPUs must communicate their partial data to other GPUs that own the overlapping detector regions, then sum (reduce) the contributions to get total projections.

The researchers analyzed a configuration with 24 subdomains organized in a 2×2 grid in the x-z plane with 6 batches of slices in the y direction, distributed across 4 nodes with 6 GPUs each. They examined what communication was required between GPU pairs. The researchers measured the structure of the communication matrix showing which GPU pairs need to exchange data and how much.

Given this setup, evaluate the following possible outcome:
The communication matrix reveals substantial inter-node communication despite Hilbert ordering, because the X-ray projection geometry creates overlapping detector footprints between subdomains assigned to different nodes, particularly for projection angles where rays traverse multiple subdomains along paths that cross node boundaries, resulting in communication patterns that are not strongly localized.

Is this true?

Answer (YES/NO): NO